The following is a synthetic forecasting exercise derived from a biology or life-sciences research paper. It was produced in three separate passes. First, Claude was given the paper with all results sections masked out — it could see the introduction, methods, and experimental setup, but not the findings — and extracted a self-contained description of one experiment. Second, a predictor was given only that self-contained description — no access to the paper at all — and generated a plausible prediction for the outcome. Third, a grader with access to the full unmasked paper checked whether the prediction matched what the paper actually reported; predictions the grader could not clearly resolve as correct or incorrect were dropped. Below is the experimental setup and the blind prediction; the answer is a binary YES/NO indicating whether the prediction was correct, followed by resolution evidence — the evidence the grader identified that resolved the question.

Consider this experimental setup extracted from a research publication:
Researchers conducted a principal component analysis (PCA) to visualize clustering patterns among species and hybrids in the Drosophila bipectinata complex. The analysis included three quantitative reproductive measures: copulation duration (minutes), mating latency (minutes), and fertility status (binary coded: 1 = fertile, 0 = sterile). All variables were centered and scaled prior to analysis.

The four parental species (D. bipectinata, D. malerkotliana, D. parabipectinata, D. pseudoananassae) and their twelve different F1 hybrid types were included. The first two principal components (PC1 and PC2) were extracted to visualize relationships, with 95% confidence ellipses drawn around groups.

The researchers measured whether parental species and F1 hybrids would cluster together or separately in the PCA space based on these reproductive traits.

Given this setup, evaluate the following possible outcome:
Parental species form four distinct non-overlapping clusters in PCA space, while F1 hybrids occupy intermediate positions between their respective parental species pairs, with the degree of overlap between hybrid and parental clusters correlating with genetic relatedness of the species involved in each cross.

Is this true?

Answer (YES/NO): NO